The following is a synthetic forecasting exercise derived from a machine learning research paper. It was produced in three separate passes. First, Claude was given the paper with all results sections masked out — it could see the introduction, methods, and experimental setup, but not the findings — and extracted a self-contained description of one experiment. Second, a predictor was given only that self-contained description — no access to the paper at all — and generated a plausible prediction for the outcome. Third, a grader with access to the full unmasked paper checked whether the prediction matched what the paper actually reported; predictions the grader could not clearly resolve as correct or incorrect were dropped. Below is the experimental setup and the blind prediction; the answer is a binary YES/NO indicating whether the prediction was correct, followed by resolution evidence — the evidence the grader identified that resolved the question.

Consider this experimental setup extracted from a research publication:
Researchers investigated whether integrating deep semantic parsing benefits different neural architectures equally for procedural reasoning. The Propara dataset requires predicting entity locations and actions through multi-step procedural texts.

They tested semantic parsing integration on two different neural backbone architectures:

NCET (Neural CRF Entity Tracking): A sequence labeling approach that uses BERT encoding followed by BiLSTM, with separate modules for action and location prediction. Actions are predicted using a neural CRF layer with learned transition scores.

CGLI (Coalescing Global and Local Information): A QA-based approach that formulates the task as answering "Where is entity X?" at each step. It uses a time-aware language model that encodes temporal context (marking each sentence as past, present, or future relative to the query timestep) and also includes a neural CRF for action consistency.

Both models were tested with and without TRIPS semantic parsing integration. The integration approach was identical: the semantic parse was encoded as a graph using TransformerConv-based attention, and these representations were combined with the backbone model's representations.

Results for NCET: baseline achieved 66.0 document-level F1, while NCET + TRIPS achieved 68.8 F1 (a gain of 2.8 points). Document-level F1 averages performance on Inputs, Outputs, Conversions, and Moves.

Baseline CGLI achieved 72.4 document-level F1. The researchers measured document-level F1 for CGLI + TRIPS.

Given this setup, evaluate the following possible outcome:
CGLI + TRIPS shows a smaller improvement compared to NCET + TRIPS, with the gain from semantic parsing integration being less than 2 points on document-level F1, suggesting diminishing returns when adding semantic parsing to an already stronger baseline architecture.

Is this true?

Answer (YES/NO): NO